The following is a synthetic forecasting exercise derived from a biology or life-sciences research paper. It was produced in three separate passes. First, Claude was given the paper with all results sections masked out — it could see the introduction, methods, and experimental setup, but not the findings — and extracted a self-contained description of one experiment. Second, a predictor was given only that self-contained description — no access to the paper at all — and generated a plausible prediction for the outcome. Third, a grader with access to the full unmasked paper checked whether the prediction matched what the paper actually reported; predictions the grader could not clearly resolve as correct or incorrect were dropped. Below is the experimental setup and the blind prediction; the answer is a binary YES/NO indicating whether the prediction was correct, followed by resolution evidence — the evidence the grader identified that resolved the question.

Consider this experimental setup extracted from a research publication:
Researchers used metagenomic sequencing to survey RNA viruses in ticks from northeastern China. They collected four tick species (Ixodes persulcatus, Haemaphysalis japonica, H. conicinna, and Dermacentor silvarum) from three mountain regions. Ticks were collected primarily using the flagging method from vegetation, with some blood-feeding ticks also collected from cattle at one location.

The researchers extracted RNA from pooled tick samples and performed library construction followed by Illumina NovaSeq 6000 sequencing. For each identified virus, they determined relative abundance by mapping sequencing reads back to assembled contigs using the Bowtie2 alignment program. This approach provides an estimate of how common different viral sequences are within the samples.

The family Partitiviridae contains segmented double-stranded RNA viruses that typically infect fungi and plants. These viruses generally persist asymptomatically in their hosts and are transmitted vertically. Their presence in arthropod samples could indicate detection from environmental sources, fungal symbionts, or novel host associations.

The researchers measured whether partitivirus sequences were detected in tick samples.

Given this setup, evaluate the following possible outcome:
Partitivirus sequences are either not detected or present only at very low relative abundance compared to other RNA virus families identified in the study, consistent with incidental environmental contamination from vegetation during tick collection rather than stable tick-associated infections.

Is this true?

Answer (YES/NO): NO